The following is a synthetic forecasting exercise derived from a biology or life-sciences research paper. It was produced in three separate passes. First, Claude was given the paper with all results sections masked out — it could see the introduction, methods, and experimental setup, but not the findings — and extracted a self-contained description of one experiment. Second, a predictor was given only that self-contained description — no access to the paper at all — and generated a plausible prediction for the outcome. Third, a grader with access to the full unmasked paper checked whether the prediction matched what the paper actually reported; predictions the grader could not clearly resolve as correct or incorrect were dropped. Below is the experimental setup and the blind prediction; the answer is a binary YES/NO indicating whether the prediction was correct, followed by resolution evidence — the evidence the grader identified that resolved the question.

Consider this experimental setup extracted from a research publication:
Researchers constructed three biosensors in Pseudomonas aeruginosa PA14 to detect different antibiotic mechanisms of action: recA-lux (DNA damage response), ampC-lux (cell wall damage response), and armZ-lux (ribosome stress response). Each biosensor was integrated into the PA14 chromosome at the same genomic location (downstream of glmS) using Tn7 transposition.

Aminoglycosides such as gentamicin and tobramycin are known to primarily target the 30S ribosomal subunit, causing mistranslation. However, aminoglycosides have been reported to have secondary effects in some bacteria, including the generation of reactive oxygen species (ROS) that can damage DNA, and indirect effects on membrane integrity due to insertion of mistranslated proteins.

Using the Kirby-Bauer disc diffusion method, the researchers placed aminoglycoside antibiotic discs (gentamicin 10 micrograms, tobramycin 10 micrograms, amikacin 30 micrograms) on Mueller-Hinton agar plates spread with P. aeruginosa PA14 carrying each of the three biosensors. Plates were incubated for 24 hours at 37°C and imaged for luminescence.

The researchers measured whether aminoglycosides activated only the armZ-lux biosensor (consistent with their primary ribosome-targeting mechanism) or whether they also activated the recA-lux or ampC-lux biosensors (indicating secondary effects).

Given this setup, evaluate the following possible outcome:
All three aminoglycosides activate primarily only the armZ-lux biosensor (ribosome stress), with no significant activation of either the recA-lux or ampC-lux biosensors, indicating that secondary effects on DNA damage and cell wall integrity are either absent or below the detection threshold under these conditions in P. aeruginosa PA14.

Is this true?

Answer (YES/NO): YES